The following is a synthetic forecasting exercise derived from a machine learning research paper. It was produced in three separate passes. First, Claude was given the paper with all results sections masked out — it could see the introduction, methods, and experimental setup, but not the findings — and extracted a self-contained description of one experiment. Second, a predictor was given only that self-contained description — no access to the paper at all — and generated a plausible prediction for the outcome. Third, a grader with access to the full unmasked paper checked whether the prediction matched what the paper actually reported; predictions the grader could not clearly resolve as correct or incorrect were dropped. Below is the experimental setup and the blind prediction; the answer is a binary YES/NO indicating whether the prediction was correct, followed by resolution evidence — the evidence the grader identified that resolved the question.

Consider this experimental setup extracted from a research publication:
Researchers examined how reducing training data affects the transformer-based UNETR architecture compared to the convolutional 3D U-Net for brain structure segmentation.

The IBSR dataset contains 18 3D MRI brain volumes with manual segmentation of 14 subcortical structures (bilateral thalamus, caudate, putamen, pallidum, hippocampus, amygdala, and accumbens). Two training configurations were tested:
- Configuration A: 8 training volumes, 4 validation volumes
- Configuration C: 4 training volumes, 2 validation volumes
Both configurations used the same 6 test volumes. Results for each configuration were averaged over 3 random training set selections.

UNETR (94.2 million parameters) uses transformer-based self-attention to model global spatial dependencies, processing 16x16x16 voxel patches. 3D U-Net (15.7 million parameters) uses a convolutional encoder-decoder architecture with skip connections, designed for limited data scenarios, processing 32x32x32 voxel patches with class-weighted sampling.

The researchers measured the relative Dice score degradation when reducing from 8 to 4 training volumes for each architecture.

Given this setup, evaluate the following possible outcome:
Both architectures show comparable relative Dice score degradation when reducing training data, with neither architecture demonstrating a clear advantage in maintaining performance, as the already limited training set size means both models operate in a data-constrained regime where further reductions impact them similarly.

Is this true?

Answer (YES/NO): NO